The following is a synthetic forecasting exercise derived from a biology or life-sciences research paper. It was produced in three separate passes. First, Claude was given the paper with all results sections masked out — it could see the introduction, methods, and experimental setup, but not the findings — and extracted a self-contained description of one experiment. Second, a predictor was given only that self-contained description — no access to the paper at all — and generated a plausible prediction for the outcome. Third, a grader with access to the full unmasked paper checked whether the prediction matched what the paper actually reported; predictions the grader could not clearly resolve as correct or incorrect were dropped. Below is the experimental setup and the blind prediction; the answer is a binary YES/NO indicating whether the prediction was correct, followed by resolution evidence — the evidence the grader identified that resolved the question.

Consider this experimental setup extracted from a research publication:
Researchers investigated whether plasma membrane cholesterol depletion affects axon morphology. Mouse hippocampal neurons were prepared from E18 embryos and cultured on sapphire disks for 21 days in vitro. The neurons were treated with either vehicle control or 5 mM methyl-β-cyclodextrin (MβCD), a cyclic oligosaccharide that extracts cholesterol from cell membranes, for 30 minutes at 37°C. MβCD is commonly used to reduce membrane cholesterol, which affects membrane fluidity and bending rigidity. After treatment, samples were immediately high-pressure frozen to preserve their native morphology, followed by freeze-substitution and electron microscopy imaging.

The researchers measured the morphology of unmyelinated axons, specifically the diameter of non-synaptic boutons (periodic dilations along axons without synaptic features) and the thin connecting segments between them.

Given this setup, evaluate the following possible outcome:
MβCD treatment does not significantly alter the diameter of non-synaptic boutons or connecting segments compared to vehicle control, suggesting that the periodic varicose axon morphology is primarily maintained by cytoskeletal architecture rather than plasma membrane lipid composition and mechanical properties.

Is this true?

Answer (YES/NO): NO